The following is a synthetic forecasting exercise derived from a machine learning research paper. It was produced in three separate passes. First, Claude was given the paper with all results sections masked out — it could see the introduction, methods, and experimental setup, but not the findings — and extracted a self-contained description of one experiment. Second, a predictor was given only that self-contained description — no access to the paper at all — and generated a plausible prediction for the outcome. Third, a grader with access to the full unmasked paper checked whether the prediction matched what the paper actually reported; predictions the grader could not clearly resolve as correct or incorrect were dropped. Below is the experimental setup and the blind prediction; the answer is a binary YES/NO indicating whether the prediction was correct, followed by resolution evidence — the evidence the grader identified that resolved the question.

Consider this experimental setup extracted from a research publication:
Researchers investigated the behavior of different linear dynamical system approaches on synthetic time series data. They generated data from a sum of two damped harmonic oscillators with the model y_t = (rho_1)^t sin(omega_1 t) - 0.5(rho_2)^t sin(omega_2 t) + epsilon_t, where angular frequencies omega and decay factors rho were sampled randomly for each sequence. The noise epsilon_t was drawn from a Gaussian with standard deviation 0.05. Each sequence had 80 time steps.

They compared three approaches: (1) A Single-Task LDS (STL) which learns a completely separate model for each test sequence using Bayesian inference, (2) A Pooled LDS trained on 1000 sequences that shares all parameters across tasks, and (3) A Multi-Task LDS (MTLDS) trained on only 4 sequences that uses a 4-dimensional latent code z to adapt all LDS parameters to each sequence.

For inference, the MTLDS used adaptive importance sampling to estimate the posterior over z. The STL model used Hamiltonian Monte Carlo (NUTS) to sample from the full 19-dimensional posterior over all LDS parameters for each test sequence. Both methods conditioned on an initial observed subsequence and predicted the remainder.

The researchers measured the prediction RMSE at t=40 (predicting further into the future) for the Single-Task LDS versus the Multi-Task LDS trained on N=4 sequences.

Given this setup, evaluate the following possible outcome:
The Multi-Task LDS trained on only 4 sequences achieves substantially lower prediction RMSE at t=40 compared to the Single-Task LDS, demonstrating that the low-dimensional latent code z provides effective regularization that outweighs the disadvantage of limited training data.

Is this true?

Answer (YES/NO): NO